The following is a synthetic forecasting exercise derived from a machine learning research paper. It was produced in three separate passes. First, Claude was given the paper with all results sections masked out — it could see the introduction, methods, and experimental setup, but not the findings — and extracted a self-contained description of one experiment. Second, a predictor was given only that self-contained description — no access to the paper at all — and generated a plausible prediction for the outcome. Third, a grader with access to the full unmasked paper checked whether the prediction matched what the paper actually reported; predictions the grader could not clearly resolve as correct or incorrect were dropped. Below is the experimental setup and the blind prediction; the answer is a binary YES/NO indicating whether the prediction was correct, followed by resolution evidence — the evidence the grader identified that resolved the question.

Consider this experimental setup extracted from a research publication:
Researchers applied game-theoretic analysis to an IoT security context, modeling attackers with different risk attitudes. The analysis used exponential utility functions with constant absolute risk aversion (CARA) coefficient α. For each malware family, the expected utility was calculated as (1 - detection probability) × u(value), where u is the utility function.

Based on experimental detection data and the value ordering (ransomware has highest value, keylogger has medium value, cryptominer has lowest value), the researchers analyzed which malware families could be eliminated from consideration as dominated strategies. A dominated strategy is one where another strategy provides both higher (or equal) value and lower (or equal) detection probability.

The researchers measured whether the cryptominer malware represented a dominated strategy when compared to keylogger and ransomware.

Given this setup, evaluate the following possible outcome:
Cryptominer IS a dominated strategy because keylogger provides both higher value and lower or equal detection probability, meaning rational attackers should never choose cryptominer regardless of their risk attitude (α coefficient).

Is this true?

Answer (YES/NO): YES